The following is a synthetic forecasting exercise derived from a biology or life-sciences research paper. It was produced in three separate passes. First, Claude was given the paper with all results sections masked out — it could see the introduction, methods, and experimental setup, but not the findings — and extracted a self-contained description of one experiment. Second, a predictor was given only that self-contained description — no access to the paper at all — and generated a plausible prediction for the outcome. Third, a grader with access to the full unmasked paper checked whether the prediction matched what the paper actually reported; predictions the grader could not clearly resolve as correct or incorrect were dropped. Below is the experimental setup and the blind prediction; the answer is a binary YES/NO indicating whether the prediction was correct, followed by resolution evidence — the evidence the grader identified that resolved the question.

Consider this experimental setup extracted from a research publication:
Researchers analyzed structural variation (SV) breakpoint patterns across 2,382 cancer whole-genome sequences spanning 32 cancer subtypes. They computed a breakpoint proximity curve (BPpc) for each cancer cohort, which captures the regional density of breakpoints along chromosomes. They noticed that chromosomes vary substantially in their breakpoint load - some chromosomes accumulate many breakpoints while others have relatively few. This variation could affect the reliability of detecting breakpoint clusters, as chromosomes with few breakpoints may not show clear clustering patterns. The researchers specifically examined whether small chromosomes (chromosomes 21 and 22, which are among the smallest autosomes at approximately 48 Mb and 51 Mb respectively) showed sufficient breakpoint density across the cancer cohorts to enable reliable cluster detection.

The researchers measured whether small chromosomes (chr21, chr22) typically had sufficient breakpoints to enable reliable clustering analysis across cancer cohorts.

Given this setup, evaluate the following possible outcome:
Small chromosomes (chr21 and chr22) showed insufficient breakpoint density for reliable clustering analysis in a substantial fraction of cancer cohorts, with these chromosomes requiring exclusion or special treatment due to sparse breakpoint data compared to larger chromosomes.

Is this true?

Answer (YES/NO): NO